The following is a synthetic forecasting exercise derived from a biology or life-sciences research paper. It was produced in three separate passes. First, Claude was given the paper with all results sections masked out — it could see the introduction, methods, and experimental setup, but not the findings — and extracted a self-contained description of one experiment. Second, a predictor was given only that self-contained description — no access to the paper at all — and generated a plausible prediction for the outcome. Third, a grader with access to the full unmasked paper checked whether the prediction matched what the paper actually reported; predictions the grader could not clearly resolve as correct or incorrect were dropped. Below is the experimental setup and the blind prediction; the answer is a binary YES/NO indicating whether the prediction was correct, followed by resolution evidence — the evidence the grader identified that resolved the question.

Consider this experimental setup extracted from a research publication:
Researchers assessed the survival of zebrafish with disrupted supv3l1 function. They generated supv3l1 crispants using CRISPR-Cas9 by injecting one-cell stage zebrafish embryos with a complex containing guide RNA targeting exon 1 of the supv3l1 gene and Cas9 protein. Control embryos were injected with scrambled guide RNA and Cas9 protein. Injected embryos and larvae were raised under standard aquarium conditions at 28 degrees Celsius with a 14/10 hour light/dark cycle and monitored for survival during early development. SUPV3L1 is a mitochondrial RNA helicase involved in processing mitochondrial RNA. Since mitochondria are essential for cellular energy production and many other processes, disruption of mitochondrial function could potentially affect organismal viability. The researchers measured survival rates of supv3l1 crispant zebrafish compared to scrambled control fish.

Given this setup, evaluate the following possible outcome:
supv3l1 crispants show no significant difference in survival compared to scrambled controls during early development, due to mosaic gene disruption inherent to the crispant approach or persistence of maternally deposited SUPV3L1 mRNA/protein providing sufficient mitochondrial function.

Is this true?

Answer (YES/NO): NO